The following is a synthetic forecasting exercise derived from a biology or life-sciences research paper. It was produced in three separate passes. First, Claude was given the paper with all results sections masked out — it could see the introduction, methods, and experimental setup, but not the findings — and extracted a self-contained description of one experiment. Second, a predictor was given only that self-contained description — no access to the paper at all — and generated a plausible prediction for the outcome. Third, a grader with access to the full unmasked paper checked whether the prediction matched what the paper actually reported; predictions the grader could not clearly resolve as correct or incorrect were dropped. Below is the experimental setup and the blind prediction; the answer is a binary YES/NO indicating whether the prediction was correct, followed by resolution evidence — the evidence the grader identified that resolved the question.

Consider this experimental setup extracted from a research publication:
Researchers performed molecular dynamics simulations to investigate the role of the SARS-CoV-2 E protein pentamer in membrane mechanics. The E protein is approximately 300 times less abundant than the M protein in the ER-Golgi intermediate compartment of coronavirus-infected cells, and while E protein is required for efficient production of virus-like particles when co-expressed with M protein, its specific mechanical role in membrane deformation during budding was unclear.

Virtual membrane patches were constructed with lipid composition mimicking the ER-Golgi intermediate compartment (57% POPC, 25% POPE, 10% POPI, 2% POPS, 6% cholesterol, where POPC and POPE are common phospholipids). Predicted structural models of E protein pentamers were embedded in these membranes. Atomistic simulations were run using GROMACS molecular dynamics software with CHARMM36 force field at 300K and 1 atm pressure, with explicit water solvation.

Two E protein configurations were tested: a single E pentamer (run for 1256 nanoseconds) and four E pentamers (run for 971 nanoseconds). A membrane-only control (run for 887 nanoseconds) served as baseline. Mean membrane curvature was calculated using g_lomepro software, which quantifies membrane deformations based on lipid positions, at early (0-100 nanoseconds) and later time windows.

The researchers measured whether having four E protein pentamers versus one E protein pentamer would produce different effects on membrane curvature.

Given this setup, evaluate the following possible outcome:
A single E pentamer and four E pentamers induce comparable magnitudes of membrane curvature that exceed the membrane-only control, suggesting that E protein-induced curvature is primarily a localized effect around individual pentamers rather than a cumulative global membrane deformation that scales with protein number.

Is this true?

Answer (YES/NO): NO